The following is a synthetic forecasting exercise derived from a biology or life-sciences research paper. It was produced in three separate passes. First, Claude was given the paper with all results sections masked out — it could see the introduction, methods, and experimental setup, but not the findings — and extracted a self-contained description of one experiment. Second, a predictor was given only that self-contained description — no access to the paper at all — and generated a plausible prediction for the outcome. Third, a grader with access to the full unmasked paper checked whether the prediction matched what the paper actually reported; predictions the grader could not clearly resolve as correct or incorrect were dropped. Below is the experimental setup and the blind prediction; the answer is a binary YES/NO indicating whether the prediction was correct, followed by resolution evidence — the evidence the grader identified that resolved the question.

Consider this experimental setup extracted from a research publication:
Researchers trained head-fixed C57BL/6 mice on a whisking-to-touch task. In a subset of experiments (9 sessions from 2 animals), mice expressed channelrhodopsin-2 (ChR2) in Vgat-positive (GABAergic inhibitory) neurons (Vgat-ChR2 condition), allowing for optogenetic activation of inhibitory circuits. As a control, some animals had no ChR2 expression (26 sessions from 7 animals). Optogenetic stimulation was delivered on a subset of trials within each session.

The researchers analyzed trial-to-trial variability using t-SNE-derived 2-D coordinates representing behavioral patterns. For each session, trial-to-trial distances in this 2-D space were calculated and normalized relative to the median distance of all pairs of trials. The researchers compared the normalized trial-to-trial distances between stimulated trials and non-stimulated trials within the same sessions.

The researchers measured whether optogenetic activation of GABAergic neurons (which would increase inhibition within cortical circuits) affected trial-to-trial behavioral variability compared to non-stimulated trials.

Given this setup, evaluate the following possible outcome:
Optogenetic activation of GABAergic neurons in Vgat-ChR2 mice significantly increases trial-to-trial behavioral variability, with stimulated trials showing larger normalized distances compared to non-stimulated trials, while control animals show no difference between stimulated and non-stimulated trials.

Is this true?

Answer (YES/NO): YES